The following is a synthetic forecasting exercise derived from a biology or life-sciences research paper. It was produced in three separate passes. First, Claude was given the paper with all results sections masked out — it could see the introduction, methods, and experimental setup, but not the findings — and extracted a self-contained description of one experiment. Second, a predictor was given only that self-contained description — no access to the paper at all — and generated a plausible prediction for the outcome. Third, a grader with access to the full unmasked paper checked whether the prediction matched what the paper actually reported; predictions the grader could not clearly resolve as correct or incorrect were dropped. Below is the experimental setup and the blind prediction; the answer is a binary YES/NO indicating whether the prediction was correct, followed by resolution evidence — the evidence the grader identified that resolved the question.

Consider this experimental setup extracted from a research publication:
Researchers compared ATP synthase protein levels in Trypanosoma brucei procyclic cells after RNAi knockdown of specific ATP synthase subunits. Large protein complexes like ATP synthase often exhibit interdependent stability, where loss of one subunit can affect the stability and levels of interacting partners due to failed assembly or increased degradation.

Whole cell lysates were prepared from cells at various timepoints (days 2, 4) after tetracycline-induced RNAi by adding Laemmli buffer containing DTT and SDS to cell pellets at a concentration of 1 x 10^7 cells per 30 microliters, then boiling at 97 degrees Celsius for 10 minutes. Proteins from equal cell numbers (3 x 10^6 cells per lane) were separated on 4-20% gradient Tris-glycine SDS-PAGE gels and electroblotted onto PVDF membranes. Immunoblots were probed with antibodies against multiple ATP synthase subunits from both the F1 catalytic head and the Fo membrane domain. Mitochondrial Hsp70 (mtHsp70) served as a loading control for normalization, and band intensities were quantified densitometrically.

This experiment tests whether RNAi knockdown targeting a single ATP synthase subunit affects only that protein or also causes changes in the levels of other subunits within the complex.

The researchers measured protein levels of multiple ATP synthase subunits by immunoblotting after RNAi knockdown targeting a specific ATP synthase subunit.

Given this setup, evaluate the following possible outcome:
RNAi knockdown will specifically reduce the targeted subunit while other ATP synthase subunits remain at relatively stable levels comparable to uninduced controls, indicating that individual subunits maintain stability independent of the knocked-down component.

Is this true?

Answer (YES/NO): NO